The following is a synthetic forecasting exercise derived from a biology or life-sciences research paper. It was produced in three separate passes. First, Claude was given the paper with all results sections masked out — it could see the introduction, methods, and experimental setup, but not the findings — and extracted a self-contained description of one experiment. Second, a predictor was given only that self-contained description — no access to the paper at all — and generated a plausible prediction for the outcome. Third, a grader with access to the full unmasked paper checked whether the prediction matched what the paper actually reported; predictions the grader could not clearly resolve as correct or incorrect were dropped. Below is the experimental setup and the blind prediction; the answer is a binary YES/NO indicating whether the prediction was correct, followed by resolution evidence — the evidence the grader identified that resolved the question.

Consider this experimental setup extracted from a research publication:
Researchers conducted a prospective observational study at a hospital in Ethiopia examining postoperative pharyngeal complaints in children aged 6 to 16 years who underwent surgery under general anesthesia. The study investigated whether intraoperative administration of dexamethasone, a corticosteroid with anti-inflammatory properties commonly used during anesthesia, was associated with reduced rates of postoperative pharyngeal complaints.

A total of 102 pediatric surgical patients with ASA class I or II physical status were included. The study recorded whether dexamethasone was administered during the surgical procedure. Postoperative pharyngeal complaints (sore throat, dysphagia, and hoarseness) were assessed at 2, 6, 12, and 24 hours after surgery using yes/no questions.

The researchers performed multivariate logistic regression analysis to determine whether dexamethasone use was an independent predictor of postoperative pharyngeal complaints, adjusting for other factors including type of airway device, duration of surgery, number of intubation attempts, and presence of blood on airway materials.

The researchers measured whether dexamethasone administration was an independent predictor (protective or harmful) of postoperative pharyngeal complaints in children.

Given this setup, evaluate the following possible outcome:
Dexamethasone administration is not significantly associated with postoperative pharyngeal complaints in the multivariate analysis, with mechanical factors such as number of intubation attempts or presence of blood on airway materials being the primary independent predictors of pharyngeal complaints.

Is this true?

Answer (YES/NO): NO